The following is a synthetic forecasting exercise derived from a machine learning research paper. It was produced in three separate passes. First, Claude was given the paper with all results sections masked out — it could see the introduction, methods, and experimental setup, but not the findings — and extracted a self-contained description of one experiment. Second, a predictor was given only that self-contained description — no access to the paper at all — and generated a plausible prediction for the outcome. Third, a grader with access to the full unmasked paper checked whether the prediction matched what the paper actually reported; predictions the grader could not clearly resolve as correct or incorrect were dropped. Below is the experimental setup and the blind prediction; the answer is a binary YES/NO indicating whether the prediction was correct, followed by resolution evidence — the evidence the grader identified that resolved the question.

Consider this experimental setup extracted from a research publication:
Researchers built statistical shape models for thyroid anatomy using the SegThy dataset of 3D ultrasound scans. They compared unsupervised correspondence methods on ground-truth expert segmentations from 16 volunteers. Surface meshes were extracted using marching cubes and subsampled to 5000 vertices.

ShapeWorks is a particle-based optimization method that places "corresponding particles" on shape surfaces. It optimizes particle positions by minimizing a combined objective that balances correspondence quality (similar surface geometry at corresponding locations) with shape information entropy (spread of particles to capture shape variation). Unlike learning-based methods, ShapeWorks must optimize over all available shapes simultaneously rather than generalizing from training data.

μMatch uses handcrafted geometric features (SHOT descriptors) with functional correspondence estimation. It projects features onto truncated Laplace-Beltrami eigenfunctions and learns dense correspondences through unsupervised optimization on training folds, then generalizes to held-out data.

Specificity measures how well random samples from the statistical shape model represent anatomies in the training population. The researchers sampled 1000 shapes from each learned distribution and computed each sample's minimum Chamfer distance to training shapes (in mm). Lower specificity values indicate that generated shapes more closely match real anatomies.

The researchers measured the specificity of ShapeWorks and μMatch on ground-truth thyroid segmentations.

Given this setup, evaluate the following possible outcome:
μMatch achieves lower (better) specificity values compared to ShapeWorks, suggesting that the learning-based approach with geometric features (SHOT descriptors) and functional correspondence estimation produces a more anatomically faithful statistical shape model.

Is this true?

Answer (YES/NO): NO